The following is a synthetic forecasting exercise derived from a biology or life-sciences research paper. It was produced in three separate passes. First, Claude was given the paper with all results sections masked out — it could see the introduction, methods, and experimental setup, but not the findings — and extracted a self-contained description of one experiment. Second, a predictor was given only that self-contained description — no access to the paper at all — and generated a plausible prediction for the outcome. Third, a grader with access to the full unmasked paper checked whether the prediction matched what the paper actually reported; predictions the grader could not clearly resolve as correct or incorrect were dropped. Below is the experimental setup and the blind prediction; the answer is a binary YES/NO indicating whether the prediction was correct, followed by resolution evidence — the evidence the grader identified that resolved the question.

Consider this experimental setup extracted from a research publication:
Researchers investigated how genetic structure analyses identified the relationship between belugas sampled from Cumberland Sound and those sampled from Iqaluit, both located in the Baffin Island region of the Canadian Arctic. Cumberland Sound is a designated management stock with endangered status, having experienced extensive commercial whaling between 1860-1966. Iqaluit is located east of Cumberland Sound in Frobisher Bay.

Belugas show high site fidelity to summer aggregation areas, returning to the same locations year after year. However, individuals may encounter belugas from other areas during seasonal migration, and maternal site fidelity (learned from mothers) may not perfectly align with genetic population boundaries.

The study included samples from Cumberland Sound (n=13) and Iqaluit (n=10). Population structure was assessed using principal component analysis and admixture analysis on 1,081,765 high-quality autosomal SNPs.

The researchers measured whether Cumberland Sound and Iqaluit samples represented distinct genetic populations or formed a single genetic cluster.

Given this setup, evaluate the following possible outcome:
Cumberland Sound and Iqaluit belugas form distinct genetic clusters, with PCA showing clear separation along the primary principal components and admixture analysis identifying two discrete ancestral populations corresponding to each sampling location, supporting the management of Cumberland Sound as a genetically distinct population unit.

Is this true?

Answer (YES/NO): NO